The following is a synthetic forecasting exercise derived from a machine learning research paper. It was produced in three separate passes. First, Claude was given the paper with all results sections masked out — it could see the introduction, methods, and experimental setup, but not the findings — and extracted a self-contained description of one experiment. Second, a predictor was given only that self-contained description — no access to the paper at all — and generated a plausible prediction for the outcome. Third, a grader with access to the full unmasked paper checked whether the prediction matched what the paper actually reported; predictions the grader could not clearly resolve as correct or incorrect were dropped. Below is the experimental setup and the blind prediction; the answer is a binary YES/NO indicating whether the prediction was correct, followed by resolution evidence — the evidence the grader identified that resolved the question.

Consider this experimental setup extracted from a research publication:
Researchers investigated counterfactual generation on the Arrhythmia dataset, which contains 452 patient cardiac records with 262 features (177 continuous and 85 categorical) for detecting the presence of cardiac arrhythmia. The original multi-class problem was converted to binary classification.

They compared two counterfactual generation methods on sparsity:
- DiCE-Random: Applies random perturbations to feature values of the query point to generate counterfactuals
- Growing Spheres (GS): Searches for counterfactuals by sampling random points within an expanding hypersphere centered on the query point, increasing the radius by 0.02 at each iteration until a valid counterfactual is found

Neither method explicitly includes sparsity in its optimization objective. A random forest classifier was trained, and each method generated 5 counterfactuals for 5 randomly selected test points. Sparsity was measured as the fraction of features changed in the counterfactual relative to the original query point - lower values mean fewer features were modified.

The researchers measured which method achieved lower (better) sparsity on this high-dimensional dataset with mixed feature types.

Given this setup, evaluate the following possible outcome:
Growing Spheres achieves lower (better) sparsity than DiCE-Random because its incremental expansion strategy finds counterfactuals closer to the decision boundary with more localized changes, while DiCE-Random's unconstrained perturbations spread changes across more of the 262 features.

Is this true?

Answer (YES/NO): NO